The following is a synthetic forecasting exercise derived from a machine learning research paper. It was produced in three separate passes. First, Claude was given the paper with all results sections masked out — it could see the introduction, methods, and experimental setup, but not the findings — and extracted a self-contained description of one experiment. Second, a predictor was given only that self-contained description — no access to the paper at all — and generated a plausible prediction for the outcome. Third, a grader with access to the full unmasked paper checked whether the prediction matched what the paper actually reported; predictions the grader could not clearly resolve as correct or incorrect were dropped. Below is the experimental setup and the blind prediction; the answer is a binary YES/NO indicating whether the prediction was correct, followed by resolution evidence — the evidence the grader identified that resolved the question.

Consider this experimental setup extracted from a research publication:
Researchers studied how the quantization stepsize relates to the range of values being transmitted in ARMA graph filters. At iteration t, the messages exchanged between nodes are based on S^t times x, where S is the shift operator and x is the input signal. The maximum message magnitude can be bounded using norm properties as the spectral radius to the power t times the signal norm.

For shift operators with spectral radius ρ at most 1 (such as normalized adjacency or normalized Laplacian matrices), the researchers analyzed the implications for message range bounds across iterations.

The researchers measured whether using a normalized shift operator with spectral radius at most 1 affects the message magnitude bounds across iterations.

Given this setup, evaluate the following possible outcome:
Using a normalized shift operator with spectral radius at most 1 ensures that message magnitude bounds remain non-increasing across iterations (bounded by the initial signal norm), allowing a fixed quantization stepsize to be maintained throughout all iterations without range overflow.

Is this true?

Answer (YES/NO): YES